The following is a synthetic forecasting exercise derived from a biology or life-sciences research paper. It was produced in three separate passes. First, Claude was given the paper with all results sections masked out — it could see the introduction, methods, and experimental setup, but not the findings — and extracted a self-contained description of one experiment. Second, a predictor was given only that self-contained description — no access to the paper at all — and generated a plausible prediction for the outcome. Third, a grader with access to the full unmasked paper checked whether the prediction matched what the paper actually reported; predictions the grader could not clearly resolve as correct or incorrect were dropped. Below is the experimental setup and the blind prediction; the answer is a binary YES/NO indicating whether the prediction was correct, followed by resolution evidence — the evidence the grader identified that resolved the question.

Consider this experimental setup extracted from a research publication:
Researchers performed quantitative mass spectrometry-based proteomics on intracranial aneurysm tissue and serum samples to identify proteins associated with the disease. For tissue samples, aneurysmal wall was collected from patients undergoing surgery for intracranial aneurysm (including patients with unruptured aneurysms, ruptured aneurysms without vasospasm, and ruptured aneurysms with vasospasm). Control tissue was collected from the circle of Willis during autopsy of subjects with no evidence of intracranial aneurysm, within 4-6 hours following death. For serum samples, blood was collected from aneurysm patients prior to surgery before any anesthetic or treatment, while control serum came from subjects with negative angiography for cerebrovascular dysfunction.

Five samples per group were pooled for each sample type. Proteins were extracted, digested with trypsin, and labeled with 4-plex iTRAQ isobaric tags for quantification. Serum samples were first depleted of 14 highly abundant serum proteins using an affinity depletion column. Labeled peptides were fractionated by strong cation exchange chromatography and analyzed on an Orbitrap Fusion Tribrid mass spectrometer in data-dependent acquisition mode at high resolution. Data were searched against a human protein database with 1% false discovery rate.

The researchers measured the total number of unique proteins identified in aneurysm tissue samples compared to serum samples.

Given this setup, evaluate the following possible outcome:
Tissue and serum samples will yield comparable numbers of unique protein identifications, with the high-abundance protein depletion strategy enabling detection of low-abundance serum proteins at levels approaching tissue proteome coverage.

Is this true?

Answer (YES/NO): NO